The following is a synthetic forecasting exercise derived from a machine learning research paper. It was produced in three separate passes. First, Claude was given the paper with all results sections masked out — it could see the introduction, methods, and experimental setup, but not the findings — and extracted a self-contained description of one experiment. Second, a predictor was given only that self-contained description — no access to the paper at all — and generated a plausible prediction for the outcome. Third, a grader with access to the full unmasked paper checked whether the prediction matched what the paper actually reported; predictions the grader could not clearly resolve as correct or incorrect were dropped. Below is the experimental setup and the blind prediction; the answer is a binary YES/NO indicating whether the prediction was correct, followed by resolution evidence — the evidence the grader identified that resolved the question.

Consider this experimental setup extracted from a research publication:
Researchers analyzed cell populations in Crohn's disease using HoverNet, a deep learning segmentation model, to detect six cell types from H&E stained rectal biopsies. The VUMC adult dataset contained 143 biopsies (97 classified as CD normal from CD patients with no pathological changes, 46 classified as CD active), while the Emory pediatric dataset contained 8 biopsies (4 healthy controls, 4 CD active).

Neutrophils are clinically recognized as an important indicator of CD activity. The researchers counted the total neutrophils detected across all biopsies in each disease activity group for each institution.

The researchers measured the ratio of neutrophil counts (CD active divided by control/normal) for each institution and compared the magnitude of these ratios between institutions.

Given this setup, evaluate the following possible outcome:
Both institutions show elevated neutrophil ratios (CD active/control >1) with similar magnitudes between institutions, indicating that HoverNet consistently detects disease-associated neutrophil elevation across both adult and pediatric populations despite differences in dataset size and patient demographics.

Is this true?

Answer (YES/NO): NO